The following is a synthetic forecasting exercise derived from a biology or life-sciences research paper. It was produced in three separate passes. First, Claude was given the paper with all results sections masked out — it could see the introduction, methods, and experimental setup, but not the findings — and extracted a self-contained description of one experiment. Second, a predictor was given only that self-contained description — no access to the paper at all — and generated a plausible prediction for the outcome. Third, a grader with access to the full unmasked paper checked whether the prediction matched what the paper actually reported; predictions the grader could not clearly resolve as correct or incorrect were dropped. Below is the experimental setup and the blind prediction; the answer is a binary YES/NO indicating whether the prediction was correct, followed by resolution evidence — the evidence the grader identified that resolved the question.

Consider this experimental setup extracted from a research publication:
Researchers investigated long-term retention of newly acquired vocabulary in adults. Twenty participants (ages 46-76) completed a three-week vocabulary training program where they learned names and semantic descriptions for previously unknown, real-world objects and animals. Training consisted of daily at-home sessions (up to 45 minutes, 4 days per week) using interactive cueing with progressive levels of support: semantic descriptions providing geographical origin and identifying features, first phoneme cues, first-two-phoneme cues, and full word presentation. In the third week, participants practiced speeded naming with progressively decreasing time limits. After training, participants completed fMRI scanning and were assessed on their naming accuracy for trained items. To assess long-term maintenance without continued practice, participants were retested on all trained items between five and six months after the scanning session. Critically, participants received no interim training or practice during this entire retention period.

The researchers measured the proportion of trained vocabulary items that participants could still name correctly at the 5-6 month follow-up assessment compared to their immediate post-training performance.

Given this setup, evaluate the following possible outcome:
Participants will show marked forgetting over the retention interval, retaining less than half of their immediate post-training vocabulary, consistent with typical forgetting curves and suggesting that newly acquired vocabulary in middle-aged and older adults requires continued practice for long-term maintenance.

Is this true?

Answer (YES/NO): NO